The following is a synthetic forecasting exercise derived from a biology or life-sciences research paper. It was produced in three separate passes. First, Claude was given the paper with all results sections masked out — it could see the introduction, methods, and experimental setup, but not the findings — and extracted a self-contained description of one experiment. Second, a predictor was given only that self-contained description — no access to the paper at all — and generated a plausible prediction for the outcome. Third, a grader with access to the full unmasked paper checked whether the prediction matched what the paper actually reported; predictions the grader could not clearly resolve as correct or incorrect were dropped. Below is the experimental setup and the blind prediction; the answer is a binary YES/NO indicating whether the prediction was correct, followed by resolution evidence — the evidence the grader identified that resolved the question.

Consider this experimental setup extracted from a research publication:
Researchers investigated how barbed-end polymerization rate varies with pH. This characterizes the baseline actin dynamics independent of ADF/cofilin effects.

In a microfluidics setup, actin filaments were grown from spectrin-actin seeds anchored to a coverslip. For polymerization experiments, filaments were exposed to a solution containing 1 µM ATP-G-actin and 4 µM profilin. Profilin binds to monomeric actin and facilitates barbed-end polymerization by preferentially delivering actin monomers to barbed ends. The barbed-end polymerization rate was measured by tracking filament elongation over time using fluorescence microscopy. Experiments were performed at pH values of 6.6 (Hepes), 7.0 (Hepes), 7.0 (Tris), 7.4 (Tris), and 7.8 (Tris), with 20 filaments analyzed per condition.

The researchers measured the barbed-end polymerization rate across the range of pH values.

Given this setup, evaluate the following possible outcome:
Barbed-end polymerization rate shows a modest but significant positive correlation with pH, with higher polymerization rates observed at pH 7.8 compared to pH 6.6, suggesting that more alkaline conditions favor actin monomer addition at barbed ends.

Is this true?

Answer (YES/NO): NO